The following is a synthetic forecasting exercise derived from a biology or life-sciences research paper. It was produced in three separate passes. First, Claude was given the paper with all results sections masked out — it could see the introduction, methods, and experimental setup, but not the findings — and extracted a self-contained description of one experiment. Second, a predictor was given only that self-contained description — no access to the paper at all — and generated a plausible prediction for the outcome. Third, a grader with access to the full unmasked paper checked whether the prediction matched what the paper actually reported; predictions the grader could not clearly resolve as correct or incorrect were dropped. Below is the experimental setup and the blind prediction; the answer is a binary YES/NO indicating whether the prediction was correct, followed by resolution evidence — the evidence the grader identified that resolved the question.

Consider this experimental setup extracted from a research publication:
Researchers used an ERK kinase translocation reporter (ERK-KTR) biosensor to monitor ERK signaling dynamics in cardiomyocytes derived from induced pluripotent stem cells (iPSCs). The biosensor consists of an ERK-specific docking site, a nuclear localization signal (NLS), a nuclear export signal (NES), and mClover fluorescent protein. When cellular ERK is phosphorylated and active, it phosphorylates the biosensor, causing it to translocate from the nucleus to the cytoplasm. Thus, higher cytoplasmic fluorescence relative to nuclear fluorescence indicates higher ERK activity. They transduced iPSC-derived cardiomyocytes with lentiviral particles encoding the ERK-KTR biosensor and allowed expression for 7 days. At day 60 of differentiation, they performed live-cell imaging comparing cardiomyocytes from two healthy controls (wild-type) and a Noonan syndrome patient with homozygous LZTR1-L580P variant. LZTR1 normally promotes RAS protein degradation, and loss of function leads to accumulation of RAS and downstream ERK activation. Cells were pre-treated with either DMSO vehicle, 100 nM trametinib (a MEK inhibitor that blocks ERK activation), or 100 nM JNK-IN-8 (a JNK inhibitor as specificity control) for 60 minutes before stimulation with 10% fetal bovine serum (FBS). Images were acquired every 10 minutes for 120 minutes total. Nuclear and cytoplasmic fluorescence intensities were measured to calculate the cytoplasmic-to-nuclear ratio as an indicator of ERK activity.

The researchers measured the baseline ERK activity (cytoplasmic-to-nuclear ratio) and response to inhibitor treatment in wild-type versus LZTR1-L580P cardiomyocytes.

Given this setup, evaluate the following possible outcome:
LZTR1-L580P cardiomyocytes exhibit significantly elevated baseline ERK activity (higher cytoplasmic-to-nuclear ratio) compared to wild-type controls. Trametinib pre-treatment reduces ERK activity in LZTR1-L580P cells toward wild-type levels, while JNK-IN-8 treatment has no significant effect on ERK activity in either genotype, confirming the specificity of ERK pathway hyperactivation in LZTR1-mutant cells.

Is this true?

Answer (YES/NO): NO